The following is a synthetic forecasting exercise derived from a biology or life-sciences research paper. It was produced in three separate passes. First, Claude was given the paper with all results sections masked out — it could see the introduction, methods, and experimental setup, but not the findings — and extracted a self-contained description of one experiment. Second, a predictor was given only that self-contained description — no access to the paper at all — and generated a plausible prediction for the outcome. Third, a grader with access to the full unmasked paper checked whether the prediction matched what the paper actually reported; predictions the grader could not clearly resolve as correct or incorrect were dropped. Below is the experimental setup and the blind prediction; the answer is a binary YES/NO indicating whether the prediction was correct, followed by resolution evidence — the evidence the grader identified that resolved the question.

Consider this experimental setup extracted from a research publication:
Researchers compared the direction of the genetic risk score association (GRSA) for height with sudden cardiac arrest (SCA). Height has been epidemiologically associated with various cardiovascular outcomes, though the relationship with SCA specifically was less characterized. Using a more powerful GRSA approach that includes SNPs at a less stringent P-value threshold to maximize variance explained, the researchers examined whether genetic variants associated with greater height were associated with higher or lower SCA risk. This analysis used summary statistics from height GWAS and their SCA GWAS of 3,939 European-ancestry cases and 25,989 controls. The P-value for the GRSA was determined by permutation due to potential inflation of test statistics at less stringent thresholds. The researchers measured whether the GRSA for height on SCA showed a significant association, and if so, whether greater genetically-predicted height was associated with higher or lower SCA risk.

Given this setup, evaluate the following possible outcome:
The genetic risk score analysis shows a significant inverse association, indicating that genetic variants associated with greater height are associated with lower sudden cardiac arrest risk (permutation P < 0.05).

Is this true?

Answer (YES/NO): YES